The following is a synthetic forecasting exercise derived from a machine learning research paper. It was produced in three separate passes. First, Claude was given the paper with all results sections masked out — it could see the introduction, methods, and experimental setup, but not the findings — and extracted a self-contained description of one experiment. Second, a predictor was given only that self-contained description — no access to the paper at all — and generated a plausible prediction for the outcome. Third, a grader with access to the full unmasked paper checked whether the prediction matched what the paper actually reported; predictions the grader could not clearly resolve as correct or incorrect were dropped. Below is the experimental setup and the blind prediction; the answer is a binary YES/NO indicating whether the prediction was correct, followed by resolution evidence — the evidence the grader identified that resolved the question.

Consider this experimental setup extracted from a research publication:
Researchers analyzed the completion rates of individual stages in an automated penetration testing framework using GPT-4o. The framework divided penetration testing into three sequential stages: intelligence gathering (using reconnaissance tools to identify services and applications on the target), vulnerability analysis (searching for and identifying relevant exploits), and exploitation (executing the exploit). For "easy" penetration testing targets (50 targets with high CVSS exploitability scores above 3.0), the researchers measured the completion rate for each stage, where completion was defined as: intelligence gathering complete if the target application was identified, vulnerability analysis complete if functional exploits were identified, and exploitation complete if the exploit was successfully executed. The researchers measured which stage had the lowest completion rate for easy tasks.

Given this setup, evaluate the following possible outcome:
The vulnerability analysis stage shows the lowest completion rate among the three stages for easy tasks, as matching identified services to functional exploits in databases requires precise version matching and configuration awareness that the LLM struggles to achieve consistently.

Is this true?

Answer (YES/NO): NO